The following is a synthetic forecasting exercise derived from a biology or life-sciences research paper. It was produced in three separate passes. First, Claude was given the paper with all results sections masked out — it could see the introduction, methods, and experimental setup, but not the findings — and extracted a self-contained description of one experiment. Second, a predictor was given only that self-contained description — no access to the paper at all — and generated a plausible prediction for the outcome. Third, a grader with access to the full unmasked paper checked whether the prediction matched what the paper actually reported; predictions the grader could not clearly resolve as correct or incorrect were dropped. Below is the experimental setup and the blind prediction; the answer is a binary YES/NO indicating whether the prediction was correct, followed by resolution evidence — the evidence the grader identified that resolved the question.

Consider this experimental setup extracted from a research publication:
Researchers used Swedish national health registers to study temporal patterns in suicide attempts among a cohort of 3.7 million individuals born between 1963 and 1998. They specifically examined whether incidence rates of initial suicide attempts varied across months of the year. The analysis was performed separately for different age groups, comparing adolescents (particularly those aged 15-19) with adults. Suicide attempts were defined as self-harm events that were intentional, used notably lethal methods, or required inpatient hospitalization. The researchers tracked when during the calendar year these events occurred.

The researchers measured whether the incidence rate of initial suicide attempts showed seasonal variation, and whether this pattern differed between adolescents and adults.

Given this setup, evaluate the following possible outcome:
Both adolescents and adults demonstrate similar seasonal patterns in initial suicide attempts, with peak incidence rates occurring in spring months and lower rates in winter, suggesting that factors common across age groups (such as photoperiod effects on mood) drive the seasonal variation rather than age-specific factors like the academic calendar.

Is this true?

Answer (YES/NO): NO